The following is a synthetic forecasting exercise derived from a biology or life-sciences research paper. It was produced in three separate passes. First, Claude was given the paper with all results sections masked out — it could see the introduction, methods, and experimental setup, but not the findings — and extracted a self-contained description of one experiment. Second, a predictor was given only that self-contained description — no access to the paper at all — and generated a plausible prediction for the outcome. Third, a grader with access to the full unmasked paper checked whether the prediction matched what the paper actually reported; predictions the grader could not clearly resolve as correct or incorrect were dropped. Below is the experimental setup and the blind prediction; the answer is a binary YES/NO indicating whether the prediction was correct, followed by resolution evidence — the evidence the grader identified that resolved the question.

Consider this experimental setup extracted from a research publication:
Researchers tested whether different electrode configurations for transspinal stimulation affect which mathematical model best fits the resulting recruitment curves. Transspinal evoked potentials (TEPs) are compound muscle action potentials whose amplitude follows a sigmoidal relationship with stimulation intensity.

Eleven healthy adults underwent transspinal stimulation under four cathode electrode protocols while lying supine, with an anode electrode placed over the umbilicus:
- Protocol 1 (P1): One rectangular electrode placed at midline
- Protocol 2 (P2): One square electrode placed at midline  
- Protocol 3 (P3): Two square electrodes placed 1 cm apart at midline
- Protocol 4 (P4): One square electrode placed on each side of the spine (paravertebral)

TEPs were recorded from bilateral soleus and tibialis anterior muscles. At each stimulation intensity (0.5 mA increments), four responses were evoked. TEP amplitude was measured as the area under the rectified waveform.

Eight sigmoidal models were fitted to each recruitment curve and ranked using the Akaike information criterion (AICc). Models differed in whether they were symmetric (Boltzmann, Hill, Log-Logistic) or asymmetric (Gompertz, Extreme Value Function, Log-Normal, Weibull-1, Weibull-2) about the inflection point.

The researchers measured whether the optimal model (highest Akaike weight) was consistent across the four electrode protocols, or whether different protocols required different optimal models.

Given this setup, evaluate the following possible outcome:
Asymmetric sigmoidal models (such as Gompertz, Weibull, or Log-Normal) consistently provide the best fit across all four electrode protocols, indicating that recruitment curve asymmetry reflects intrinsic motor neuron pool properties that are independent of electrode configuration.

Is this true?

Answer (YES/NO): NO